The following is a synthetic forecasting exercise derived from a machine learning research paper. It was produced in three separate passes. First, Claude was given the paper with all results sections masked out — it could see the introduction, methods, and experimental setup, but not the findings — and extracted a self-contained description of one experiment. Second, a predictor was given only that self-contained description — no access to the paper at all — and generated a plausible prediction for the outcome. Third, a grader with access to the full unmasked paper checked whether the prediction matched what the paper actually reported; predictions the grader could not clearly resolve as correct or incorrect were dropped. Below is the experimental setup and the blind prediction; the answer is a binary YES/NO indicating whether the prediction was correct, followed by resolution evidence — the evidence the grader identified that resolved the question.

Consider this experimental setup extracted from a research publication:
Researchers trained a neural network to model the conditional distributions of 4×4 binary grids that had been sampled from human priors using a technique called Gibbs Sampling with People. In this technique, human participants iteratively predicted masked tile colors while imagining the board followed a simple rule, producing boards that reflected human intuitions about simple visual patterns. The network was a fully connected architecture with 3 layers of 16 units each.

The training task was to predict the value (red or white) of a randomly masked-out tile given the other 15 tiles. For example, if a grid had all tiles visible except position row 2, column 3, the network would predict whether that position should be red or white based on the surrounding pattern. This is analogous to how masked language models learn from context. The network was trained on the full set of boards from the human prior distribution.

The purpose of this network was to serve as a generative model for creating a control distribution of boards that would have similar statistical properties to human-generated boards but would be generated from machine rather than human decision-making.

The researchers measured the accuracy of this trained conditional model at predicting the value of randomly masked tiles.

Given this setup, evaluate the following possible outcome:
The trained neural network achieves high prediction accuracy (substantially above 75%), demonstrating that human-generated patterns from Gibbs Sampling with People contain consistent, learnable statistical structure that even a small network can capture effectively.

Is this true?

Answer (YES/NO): YES